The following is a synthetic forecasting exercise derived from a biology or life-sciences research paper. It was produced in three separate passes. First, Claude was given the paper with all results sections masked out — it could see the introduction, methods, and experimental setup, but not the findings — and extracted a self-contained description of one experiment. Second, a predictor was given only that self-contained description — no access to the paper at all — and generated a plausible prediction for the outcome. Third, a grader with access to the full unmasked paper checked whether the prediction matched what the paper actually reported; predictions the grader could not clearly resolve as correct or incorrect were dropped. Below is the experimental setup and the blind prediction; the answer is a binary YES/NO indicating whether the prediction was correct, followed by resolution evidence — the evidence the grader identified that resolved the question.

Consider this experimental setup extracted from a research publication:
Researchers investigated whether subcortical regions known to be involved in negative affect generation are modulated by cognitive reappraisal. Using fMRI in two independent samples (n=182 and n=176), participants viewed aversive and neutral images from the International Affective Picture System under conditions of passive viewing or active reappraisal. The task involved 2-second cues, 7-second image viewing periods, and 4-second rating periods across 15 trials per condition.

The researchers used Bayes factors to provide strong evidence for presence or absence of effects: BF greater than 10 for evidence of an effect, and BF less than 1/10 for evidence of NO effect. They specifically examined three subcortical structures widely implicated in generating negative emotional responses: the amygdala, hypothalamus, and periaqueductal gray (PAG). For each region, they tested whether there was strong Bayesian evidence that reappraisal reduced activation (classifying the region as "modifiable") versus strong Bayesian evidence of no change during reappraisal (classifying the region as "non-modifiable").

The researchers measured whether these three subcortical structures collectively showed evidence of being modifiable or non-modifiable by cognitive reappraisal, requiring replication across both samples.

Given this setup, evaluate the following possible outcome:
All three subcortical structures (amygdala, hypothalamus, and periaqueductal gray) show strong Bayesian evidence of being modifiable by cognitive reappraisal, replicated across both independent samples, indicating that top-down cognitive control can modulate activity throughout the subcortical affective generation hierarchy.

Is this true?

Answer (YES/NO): NO